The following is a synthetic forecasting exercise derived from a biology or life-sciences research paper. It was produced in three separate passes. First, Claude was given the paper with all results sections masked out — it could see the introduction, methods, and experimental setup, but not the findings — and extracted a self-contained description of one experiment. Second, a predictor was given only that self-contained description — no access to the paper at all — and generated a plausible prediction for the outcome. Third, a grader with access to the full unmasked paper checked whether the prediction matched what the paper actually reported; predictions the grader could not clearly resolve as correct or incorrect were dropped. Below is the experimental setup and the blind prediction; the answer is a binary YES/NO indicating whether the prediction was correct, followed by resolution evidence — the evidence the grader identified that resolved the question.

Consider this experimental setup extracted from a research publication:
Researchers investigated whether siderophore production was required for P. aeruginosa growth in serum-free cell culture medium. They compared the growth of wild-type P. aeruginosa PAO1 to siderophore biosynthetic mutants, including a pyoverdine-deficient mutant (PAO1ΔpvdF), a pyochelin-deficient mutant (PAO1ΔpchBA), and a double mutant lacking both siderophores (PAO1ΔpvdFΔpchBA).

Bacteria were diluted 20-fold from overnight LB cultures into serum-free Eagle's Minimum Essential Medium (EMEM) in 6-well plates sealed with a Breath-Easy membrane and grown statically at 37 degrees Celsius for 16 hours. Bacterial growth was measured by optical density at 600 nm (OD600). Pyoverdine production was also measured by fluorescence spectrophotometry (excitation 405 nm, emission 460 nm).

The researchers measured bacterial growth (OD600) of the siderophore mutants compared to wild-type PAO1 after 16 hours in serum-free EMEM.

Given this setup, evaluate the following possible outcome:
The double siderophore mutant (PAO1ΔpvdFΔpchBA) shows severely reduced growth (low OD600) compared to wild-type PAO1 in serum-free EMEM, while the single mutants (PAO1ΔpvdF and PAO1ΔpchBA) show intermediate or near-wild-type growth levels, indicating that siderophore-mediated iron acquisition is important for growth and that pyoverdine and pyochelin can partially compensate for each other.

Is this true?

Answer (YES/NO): NO